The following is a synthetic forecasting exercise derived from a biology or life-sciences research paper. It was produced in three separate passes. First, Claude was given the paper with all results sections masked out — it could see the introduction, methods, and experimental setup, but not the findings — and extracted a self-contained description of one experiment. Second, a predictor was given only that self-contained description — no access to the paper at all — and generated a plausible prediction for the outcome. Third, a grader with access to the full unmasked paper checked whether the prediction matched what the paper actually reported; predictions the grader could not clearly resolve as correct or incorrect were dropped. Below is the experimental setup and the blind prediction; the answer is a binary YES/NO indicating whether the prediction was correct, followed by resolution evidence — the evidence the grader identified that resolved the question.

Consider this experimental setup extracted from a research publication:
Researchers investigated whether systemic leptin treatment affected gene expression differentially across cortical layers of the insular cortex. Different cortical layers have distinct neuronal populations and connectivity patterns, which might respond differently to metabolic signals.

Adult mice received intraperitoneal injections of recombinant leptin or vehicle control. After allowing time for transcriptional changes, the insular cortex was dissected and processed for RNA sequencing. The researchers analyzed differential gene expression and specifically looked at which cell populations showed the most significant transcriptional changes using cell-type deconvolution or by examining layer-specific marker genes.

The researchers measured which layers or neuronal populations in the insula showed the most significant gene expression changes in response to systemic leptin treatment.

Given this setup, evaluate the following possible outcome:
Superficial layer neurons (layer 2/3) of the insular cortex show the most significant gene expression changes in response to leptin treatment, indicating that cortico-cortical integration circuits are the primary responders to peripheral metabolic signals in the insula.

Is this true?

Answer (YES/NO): YES